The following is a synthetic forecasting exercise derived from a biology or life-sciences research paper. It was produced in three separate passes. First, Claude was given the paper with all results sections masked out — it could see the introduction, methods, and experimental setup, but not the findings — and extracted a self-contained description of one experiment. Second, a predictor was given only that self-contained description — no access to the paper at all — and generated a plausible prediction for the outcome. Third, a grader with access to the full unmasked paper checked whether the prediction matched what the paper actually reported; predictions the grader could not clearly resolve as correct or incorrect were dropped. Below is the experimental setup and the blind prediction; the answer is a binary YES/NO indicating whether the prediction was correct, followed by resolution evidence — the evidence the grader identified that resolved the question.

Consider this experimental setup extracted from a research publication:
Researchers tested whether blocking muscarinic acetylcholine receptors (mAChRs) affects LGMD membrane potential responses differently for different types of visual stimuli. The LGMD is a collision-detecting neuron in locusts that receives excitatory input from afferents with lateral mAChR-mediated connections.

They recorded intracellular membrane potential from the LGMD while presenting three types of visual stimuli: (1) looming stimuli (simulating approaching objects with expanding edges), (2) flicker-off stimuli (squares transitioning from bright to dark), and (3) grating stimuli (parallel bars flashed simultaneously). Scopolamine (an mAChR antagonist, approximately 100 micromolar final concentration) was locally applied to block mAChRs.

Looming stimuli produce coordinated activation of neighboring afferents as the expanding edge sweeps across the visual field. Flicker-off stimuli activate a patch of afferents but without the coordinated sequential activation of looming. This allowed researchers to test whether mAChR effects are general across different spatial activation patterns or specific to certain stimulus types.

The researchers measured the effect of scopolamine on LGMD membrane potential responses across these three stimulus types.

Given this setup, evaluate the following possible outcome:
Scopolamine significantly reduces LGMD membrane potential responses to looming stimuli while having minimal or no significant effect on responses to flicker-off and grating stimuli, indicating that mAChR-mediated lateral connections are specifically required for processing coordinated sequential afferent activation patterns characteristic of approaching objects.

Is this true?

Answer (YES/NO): NO